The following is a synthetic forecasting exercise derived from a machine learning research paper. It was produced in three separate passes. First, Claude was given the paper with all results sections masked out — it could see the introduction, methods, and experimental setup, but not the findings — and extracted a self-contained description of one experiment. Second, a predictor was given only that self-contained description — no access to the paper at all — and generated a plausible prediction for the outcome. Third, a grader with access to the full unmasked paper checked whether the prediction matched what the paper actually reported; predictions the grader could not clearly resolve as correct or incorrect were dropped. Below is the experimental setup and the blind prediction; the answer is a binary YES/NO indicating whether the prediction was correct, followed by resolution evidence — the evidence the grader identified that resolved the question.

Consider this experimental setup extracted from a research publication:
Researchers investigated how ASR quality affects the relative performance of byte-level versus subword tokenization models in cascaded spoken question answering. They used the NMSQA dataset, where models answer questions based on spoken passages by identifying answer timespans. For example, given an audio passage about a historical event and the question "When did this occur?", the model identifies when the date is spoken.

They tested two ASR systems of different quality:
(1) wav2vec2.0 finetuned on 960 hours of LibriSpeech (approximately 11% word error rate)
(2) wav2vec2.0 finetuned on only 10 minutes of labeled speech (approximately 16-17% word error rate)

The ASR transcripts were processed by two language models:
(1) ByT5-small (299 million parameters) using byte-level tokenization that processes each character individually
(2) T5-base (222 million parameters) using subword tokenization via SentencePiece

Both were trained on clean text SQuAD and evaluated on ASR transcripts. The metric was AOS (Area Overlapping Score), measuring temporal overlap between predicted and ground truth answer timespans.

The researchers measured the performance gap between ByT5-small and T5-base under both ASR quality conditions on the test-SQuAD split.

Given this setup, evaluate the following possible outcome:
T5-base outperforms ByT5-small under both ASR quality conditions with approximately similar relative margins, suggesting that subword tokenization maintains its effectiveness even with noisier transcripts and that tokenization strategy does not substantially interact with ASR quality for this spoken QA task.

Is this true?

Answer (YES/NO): NO